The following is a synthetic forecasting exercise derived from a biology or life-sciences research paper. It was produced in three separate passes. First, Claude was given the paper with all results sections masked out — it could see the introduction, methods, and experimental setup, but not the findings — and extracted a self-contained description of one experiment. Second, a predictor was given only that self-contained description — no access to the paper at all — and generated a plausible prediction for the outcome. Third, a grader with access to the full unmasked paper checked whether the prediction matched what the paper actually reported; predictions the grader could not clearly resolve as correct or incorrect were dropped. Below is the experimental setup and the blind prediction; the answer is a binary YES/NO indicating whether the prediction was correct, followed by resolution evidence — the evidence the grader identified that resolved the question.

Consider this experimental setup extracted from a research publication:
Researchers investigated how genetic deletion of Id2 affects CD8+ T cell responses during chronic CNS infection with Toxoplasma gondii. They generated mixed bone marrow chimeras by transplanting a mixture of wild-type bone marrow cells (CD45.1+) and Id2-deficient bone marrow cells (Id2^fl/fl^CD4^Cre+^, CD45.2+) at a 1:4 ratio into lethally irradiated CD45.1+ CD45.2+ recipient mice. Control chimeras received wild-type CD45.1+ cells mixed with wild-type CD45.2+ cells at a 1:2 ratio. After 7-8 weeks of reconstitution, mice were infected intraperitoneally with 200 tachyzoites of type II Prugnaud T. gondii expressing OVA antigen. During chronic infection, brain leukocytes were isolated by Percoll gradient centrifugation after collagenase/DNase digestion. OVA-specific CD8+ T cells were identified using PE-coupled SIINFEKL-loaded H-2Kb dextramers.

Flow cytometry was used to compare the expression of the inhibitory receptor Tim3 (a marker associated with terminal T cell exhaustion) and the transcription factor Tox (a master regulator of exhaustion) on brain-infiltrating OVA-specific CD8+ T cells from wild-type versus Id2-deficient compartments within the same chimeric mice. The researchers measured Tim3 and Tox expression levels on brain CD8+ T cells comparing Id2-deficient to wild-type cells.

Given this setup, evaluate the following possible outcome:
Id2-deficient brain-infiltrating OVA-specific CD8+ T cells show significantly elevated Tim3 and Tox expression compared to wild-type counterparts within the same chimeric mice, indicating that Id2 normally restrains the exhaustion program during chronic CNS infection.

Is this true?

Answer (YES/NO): NO